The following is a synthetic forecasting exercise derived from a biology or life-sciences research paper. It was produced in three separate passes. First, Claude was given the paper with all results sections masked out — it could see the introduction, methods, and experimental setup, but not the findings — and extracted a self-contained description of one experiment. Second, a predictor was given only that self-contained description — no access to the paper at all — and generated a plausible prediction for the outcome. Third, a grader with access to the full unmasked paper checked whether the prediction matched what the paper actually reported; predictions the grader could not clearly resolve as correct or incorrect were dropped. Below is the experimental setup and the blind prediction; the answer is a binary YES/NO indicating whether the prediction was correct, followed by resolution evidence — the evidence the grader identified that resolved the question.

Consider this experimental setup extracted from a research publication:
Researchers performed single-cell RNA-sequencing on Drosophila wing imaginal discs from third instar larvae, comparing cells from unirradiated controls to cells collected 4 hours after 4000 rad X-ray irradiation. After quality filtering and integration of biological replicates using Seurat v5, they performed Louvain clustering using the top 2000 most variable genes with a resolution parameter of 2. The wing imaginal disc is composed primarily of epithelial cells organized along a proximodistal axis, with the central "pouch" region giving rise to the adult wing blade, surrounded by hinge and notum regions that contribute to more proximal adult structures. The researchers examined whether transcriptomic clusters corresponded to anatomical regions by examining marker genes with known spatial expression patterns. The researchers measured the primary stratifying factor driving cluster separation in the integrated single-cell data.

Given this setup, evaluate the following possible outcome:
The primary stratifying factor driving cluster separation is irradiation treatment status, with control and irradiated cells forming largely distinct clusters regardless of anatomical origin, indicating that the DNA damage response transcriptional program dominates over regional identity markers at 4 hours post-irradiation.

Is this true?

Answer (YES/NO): NO